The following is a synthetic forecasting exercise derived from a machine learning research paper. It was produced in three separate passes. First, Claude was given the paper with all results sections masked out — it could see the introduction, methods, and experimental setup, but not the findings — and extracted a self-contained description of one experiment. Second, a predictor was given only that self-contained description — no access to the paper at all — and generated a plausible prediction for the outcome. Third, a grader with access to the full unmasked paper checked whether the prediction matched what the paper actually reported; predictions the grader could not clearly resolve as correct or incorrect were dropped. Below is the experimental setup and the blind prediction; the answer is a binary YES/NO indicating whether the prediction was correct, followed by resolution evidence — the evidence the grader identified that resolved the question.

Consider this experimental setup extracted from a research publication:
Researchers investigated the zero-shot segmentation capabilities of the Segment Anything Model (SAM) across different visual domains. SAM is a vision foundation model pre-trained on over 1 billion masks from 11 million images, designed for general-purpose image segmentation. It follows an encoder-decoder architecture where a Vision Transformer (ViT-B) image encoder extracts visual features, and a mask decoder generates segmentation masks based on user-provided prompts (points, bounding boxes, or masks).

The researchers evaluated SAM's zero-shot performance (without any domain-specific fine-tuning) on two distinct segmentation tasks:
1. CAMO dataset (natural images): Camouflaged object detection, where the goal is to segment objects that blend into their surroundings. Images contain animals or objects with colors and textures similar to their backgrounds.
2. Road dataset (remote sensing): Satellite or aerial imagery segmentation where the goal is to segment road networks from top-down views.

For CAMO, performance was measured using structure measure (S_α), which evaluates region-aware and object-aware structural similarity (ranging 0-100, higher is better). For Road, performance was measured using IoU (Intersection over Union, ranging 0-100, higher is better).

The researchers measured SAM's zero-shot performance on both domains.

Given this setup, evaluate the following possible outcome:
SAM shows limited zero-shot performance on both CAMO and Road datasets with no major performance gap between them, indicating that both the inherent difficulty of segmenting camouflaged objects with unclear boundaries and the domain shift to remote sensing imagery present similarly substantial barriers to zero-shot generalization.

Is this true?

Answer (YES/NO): NO